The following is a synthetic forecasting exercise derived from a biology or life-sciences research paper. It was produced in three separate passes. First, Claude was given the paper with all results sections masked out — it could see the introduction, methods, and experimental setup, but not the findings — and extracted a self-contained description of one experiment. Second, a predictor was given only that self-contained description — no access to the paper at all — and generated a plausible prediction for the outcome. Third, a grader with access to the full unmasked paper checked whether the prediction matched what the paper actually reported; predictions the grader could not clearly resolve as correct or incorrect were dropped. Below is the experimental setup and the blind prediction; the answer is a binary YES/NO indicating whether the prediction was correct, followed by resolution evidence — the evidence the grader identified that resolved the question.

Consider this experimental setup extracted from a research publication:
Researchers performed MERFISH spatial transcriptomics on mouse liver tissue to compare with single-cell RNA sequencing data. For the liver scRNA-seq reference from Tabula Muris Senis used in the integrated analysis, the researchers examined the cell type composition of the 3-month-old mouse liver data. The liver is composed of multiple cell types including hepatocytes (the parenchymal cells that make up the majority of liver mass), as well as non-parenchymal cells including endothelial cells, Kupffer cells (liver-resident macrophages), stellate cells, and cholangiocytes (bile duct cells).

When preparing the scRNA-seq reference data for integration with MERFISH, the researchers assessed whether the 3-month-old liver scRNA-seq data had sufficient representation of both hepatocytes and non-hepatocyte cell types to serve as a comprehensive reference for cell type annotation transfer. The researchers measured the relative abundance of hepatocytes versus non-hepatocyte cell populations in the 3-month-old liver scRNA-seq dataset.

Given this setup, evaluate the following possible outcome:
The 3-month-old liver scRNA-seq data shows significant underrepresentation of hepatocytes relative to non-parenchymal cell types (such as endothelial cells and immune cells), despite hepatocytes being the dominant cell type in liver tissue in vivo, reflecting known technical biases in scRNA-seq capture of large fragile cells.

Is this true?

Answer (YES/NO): NO